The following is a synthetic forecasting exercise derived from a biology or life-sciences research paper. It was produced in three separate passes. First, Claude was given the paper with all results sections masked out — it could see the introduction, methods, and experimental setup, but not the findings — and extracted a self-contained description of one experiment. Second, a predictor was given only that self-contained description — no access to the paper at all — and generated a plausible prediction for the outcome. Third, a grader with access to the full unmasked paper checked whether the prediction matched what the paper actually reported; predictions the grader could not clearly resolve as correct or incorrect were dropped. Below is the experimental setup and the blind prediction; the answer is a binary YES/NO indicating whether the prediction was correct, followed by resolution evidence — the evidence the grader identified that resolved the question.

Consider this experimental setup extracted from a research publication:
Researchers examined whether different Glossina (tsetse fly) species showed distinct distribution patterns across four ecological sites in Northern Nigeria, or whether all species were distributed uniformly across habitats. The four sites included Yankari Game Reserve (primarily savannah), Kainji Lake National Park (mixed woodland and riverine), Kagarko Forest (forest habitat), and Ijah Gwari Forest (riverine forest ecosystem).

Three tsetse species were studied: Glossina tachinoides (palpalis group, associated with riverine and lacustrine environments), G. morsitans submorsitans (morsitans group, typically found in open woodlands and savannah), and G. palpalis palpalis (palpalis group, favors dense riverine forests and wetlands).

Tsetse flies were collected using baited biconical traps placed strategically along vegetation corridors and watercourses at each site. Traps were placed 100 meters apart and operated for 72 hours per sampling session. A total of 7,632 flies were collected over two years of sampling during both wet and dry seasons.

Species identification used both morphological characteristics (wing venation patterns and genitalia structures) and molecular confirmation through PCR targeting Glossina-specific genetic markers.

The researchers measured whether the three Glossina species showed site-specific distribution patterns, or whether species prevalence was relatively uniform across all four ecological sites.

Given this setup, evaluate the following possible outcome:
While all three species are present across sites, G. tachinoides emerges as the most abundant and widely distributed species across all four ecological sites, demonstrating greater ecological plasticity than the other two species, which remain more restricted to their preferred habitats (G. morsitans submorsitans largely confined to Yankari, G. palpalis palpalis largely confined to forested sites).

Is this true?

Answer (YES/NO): NO